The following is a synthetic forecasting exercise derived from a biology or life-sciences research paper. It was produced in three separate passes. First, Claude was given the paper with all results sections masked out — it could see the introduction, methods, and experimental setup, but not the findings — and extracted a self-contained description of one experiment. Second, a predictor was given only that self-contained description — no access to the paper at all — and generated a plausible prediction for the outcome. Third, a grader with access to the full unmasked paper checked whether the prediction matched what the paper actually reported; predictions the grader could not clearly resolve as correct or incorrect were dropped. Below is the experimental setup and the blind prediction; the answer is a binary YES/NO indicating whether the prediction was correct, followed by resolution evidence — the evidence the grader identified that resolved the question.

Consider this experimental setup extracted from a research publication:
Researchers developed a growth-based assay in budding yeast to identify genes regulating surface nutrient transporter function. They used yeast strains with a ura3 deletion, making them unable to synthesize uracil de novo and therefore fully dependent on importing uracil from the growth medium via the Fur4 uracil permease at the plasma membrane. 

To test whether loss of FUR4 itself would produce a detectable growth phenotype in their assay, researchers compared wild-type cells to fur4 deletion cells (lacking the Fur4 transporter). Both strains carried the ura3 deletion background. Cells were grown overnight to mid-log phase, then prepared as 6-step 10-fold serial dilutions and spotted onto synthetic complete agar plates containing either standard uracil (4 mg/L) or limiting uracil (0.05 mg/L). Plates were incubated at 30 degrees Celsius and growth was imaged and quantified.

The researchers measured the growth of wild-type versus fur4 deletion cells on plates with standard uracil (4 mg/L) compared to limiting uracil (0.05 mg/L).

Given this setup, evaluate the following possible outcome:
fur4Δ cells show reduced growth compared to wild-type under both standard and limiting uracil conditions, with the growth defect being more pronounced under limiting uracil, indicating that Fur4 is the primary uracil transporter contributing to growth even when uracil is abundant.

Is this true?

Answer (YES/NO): NO